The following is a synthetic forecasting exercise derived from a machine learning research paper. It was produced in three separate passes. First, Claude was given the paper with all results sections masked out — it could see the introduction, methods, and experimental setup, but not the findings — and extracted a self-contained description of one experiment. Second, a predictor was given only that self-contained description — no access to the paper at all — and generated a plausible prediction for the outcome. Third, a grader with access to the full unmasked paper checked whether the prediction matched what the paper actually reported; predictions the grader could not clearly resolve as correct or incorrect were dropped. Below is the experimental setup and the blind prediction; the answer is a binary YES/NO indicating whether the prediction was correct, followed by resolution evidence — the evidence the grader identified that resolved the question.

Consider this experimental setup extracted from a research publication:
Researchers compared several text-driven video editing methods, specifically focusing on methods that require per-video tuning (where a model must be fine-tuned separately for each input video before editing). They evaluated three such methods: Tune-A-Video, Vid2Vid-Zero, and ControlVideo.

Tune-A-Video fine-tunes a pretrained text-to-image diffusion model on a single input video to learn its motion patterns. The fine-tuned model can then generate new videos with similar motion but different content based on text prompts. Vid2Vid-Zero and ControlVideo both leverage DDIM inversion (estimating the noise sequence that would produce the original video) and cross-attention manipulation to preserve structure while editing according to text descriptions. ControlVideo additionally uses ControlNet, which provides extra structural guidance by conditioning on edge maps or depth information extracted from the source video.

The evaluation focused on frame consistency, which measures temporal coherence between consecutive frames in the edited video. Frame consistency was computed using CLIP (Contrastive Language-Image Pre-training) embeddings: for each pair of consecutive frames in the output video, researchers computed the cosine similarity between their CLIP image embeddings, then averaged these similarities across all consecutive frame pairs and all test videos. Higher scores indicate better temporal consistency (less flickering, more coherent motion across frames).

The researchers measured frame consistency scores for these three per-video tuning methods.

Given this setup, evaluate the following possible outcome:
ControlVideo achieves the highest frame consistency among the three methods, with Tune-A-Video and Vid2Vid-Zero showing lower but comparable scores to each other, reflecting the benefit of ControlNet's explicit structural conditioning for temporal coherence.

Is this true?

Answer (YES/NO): NO